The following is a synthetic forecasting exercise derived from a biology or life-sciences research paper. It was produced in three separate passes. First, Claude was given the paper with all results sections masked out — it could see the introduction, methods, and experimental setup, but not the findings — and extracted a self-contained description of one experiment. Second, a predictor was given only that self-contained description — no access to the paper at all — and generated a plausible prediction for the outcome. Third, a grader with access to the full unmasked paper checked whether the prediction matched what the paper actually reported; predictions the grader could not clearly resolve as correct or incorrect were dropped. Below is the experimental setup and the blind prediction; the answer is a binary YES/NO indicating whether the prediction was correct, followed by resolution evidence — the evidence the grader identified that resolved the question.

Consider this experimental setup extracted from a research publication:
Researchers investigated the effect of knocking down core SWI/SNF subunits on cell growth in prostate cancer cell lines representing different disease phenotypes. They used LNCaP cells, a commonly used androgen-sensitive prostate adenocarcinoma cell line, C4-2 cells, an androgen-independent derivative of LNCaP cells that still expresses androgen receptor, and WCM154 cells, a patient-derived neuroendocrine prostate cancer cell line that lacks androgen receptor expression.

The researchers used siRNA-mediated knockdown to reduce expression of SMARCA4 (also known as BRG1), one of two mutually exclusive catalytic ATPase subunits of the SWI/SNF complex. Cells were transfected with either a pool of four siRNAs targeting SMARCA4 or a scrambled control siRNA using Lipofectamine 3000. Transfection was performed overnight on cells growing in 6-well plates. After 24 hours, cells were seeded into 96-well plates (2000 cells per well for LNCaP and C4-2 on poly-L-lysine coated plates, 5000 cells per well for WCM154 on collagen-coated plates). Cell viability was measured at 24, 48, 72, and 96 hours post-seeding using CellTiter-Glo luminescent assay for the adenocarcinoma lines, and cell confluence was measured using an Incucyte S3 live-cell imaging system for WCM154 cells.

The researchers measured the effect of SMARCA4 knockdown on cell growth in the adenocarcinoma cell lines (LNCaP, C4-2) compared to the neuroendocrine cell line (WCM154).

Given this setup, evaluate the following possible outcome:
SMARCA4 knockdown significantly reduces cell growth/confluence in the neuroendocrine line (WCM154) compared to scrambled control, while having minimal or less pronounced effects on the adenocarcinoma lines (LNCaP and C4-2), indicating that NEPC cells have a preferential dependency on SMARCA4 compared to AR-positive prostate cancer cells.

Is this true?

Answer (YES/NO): NO